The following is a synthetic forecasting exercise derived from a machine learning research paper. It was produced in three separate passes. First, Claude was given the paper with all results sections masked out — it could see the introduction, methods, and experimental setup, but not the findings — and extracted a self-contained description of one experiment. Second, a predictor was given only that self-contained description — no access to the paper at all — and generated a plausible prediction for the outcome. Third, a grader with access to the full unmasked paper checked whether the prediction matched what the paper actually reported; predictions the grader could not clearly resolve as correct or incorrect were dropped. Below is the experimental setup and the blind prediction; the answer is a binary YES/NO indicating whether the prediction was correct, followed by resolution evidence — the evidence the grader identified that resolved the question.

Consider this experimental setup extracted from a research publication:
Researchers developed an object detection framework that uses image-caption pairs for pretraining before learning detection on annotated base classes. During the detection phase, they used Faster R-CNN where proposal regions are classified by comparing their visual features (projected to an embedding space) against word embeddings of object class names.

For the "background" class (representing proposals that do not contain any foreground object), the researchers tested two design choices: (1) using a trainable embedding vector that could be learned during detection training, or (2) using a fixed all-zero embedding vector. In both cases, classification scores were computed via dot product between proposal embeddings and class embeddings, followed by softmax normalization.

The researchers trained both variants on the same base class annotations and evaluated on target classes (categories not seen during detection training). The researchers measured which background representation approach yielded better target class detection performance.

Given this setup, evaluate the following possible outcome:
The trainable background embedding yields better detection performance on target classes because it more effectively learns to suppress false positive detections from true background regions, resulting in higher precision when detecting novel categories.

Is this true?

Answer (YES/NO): NO